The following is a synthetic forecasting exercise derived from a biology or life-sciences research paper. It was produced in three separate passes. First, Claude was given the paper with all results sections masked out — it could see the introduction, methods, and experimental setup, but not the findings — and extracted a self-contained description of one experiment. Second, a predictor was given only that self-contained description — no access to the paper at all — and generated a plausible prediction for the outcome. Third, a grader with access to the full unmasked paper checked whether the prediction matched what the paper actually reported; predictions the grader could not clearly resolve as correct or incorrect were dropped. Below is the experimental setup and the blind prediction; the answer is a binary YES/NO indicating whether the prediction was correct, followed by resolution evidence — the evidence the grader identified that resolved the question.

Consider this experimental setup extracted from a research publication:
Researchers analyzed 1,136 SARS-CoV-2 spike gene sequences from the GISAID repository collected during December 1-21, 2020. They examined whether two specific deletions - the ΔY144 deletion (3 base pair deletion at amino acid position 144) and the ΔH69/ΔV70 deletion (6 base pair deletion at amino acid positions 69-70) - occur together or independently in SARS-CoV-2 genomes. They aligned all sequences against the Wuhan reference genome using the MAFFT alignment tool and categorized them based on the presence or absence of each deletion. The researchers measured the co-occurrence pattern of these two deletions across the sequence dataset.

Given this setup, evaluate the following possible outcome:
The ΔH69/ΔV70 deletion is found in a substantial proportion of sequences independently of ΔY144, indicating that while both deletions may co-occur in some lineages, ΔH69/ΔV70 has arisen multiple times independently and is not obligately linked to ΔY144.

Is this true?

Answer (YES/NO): NO